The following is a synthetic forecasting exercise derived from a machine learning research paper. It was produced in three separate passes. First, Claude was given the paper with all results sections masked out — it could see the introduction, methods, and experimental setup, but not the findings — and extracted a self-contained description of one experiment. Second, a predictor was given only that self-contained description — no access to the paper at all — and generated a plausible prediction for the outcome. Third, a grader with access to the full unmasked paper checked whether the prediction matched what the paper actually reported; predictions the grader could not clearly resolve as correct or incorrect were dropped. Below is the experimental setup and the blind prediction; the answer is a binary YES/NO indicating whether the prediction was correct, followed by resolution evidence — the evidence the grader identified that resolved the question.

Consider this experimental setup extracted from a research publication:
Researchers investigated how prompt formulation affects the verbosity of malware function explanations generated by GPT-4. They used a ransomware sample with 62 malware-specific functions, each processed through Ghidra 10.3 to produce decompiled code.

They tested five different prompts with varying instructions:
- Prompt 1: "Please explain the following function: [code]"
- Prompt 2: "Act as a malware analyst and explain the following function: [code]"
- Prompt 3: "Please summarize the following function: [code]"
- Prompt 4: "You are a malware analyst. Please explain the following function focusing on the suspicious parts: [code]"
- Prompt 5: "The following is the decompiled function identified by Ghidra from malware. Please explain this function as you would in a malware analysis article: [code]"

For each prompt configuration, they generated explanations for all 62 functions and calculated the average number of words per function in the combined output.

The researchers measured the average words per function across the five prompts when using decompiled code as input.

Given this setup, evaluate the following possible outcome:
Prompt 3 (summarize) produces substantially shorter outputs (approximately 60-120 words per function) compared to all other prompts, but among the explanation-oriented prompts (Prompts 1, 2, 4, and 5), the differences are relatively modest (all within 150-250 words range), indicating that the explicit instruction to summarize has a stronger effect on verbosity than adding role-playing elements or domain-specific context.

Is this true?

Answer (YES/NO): NO